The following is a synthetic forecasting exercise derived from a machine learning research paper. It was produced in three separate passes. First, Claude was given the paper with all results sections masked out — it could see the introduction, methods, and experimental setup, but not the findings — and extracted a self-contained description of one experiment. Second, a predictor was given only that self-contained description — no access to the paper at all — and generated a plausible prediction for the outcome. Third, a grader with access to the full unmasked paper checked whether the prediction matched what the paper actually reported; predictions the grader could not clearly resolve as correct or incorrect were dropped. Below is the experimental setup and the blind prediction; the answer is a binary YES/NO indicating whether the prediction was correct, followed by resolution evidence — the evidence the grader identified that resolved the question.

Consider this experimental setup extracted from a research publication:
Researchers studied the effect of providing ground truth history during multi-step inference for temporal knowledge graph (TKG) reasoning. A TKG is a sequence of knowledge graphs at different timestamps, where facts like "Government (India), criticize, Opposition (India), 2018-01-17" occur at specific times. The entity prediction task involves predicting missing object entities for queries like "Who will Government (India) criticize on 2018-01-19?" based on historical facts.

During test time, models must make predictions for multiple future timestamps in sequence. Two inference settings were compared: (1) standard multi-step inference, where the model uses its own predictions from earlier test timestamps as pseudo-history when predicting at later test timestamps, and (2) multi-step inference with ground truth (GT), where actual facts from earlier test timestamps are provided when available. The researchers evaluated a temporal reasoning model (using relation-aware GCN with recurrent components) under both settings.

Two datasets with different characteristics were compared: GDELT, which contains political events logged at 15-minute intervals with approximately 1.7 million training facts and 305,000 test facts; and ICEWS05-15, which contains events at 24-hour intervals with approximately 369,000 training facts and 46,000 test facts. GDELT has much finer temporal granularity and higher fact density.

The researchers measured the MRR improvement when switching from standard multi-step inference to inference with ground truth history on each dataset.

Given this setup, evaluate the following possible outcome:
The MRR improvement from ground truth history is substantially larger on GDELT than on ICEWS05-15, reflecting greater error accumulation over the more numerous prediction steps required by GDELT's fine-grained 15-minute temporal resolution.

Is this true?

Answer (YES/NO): NO